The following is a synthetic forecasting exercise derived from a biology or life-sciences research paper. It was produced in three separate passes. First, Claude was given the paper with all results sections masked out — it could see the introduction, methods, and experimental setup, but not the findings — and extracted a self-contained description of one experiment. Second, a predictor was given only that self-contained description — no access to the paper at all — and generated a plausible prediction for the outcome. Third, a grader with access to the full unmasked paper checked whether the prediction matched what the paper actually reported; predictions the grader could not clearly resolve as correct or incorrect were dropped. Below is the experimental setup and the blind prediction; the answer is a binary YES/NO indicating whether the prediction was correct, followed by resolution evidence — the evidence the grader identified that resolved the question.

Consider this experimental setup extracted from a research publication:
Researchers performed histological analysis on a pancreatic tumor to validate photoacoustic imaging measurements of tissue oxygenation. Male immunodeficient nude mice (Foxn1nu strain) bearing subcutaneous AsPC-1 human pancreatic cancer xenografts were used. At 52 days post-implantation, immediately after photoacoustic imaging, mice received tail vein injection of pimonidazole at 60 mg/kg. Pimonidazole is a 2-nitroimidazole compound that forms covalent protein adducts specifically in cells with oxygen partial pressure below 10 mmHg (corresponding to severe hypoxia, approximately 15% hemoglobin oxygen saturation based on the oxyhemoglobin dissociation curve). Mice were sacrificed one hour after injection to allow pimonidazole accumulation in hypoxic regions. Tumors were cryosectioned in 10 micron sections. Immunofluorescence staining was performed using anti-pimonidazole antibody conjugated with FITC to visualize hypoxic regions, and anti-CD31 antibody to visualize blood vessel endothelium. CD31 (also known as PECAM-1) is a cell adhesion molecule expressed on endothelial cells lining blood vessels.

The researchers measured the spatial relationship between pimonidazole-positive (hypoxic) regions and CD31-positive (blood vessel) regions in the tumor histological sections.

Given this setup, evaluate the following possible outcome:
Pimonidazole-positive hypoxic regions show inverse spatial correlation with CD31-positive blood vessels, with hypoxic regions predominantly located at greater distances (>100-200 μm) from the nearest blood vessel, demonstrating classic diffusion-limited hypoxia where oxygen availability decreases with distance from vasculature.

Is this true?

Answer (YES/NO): NO